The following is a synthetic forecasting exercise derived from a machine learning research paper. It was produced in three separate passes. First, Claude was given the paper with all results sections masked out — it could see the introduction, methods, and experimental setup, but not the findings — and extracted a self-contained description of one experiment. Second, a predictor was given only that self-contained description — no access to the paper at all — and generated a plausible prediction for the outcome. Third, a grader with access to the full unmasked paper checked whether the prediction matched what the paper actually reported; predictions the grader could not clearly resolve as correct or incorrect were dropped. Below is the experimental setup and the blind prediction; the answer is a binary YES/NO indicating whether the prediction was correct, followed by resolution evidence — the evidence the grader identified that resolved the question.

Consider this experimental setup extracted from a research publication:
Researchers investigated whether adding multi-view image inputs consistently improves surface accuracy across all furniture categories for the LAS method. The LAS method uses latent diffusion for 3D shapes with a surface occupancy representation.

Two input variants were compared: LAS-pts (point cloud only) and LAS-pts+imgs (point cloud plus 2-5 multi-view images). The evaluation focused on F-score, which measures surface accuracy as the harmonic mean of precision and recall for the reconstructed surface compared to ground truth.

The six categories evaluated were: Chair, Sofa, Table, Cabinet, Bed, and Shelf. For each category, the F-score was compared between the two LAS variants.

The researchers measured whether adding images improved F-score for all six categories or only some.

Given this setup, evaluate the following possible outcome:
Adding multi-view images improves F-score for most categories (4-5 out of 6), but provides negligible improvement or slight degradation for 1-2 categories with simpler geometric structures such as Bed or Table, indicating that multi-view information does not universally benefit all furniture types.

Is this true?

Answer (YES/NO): NO